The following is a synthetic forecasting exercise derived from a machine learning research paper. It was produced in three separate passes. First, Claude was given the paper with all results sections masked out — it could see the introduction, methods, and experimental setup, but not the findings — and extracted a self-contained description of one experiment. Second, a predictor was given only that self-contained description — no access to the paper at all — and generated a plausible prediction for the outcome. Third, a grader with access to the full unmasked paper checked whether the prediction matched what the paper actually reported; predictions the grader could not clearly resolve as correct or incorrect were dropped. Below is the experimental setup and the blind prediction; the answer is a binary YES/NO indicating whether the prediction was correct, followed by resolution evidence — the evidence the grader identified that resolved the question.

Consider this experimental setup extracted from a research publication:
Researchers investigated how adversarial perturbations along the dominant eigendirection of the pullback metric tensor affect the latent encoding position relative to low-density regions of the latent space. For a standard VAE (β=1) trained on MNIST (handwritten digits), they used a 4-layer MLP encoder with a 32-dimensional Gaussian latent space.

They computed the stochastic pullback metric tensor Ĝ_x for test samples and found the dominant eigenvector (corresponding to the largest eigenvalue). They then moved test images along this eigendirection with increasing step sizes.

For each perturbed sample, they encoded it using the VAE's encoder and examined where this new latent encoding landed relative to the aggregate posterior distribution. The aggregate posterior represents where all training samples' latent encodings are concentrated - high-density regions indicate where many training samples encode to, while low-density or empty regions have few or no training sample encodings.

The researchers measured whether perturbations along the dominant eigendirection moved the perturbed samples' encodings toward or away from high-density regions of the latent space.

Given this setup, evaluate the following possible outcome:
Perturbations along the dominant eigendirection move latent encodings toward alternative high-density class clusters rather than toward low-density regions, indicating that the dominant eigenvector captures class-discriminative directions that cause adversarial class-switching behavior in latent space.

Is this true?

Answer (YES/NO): NO